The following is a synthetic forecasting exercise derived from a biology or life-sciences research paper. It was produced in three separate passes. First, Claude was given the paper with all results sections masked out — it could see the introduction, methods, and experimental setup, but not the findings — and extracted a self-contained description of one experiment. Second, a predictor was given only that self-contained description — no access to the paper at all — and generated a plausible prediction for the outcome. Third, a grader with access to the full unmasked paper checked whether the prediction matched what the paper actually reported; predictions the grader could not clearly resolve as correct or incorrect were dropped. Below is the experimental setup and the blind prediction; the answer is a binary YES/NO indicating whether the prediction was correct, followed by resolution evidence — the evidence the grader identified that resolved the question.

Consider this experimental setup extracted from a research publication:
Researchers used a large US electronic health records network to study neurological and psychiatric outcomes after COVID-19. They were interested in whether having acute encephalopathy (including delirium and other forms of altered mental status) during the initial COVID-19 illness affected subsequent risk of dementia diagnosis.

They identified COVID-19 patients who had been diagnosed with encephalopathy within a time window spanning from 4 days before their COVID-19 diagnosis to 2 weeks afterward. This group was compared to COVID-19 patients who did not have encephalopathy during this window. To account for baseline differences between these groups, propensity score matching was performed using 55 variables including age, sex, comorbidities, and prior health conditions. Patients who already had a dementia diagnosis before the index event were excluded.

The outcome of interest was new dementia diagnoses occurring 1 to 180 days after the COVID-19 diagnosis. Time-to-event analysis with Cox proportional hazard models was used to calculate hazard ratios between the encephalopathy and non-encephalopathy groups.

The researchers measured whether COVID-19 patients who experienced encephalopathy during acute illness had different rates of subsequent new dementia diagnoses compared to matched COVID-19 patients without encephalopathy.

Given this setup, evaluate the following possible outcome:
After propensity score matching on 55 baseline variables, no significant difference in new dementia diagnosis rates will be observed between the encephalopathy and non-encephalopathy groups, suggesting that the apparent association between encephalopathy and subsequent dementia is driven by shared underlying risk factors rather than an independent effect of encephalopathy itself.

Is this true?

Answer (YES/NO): NO